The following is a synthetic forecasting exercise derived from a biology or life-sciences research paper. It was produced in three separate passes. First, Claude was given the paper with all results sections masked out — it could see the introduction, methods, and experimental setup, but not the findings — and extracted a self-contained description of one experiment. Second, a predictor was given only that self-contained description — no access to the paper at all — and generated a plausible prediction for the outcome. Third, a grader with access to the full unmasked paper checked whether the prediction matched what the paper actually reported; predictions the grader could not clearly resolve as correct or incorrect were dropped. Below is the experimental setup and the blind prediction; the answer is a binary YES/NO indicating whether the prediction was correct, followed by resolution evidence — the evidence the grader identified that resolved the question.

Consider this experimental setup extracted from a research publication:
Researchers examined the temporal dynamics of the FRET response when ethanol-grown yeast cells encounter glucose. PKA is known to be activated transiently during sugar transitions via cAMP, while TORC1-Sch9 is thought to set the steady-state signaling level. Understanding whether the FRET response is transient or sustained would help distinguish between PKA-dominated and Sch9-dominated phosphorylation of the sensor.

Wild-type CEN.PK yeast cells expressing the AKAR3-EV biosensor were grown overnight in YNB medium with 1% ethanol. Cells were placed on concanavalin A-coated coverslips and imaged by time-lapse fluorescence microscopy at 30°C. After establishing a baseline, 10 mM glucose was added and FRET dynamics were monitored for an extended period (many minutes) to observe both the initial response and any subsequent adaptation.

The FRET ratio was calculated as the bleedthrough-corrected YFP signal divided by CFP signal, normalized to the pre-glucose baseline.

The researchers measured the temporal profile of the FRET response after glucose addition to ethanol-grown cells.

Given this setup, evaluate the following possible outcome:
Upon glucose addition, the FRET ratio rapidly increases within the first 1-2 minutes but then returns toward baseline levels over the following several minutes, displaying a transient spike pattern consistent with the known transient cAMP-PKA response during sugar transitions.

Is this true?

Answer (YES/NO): NO